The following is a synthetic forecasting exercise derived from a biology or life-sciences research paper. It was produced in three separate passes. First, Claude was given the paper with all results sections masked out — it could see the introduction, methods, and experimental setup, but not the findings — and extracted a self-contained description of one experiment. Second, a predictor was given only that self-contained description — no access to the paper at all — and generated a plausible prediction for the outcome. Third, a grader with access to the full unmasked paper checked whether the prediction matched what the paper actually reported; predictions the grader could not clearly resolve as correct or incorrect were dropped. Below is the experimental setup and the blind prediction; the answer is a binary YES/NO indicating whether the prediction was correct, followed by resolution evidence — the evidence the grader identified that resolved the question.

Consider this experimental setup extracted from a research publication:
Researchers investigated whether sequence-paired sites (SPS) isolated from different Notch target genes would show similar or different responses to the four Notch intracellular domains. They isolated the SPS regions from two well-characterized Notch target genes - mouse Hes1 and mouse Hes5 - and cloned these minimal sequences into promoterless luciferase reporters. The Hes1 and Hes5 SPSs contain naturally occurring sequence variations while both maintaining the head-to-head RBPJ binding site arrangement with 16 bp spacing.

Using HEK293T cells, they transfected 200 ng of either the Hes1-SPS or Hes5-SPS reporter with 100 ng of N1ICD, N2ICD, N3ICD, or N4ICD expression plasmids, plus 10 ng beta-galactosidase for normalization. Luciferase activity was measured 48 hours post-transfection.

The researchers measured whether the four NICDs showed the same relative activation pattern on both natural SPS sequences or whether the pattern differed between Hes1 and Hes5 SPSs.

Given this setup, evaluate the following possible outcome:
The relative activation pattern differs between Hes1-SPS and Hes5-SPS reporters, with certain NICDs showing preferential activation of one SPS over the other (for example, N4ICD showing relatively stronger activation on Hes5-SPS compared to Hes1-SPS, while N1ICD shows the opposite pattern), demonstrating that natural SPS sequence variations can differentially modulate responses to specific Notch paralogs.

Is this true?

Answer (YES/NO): NO